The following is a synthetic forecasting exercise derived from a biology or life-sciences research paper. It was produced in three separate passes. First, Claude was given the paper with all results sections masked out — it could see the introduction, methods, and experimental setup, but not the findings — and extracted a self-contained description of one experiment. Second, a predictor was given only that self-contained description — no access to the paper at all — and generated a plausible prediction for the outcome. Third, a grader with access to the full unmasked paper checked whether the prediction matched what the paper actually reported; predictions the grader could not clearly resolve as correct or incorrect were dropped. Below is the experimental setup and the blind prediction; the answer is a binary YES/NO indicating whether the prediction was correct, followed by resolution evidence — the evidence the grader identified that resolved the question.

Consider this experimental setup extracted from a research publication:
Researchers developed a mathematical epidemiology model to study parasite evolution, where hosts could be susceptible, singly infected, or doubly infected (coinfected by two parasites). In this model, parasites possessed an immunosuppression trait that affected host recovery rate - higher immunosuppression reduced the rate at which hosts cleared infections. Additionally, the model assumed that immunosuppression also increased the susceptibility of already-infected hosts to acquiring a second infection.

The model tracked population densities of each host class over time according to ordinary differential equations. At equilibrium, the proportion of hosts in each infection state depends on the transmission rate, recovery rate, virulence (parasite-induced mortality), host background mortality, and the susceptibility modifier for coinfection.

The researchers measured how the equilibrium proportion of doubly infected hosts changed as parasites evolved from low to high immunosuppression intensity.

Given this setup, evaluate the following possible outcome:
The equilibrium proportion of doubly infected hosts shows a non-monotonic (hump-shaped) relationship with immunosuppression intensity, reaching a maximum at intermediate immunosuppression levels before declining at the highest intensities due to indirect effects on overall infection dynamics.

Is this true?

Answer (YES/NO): NO